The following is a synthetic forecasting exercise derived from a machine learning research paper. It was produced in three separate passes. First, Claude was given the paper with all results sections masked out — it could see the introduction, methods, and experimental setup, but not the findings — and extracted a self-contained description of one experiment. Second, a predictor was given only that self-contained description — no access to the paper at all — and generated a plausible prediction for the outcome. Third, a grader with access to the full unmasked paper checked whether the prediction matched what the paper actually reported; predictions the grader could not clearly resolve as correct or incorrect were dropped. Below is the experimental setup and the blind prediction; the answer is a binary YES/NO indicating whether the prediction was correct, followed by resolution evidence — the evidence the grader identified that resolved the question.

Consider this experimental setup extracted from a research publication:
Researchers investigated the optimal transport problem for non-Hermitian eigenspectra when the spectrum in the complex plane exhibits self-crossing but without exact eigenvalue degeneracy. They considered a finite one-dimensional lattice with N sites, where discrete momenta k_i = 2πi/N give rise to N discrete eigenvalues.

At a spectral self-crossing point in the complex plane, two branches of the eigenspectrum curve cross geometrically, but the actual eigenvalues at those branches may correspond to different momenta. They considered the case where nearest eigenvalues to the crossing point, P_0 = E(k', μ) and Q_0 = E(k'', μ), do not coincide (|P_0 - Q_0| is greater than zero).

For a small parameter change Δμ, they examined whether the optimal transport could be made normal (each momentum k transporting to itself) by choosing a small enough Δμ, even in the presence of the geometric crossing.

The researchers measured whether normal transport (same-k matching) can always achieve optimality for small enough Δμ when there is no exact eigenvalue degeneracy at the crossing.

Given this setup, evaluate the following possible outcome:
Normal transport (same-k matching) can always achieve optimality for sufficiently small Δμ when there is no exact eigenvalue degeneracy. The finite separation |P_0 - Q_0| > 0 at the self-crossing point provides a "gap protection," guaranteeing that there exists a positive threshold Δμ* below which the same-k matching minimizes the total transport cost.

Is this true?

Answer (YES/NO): YES